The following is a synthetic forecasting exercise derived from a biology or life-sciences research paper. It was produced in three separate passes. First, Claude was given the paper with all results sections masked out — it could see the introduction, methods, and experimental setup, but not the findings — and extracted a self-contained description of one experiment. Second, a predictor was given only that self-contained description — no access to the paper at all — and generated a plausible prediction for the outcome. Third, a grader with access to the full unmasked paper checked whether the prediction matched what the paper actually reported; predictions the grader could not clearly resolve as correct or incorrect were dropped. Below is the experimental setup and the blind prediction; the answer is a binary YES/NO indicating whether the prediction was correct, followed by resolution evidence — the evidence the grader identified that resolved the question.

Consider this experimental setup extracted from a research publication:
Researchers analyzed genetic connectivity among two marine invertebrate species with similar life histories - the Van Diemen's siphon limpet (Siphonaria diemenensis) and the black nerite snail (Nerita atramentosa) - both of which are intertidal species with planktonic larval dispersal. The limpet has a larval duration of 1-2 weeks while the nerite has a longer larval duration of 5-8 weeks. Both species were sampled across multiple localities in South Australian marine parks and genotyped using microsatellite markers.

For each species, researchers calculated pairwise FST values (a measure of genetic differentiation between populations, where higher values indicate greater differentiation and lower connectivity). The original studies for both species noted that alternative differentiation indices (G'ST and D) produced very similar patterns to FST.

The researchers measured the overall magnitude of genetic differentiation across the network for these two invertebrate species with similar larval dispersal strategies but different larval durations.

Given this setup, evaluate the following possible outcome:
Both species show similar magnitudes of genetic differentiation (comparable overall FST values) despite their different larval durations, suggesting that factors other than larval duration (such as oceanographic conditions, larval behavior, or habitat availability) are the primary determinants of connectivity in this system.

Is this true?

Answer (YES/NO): NO